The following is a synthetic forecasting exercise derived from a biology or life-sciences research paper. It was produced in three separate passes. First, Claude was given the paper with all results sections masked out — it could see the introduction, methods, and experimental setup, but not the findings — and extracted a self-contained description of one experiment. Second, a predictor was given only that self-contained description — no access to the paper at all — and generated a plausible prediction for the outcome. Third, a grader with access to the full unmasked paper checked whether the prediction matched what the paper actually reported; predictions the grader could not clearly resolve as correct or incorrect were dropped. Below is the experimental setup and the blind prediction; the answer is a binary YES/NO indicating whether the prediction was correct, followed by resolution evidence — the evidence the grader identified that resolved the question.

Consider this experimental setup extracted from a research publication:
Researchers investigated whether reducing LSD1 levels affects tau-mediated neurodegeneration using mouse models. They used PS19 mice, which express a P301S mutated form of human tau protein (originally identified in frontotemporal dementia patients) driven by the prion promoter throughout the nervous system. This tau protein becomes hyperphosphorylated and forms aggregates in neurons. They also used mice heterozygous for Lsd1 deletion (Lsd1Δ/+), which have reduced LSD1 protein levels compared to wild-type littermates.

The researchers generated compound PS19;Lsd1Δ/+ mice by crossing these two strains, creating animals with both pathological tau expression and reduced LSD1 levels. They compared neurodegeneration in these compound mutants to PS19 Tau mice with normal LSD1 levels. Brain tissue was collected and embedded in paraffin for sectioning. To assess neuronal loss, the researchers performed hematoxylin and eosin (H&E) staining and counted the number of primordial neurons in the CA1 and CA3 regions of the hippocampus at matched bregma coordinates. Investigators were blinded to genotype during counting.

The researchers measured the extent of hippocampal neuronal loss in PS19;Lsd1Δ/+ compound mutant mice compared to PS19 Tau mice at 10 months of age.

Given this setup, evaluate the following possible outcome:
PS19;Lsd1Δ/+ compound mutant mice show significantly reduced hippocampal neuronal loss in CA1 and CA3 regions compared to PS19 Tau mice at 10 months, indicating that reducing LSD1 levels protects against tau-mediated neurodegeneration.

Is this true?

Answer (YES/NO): NO